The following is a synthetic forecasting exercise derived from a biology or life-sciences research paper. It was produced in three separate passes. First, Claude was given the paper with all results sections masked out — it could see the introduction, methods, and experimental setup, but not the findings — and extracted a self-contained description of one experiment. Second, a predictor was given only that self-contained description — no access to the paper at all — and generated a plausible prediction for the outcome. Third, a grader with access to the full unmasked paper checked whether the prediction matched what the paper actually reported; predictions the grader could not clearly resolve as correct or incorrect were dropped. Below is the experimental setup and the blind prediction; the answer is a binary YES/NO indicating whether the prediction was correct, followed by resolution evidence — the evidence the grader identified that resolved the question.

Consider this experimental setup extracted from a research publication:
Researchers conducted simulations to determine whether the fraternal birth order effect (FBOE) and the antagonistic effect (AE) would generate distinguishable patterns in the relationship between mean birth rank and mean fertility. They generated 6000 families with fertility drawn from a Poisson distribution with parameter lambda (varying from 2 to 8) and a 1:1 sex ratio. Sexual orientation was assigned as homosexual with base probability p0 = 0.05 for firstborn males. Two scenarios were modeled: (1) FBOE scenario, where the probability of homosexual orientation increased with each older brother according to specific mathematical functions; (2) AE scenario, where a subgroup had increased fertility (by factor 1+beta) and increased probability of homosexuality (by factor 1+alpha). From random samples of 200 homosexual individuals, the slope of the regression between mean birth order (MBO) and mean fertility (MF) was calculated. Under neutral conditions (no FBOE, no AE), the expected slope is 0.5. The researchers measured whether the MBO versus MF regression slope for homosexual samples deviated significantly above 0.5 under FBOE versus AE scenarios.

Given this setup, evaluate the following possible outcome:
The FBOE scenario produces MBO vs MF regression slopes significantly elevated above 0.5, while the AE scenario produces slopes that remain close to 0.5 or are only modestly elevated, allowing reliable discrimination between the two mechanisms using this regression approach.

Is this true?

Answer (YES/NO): YES